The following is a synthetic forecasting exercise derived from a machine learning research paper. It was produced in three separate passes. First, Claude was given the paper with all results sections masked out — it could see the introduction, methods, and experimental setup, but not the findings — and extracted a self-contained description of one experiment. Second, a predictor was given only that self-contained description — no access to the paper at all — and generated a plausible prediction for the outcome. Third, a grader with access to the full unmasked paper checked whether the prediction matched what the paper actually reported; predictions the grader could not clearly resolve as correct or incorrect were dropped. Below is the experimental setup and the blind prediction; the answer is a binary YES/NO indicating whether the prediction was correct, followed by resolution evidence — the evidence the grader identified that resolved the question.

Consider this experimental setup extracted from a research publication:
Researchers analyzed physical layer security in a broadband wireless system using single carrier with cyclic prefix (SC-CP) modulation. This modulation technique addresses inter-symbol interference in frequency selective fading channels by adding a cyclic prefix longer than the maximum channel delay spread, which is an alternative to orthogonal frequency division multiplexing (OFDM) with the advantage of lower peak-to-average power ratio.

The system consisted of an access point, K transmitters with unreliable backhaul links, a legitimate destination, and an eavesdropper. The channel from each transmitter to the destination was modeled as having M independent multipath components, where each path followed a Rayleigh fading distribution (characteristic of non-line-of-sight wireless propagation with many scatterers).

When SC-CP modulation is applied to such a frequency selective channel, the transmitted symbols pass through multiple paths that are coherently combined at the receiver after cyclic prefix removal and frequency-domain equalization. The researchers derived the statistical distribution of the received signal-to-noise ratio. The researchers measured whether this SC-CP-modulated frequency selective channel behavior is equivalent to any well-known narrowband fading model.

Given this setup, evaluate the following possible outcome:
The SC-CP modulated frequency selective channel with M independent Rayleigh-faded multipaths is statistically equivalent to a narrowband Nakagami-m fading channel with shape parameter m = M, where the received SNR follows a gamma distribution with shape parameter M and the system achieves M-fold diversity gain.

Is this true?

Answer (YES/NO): YES